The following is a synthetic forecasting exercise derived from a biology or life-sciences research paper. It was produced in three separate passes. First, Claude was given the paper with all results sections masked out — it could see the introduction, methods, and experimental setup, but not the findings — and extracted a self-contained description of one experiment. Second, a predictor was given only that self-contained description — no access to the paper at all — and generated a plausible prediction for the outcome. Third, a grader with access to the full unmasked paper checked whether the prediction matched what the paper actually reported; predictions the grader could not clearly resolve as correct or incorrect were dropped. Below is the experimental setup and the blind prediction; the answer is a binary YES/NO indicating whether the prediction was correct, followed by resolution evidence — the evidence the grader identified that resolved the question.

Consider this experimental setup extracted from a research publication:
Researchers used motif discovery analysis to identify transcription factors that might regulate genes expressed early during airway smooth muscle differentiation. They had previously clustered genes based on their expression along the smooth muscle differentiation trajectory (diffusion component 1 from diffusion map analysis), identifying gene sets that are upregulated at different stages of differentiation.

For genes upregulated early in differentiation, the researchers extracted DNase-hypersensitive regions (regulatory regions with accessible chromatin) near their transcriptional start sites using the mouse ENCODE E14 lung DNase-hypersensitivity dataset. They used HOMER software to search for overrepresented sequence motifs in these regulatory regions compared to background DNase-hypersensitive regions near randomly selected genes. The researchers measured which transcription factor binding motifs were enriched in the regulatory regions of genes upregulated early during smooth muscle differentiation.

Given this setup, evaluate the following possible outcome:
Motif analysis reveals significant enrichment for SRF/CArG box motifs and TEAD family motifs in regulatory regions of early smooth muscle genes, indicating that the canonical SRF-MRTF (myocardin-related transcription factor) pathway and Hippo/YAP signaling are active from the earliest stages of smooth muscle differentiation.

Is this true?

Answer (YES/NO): YES